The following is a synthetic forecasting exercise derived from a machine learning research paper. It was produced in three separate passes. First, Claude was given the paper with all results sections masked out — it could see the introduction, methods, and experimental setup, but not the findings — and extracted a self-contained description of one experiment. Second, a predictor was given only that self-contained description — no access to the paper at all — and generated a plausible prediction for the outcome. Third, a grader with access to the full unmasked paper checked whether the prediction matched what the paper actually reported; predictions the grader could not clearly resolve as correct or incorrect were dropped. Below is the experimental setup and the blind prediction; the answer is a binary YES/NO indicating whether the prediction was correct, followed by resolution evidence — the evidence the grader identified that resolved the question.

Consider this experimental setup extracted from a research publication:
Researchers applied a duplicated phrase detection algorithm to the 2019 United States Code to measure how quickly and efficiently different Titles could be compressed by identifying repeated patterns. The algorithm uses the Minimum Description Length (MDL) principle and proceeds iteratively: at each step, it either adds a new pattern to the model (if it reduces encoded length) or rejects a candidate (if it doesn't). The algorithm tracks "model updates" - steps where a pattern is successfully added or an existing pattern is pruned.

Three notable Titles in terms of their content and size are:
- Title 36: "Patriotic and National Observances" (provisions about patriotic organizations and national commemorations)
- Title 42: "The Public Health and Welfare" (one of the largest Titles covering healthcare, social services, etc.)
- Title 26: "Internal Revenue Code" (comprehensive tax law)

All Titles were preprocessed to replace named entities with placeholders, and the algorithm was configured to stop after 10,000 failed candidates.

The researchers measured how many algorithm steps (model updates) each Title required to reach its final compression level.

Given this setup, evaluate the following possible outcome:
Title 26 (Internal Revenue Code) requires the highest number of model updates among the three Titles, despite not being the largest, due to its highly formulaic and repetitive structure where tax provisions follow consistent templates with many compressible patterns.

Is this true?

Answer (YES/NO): NO